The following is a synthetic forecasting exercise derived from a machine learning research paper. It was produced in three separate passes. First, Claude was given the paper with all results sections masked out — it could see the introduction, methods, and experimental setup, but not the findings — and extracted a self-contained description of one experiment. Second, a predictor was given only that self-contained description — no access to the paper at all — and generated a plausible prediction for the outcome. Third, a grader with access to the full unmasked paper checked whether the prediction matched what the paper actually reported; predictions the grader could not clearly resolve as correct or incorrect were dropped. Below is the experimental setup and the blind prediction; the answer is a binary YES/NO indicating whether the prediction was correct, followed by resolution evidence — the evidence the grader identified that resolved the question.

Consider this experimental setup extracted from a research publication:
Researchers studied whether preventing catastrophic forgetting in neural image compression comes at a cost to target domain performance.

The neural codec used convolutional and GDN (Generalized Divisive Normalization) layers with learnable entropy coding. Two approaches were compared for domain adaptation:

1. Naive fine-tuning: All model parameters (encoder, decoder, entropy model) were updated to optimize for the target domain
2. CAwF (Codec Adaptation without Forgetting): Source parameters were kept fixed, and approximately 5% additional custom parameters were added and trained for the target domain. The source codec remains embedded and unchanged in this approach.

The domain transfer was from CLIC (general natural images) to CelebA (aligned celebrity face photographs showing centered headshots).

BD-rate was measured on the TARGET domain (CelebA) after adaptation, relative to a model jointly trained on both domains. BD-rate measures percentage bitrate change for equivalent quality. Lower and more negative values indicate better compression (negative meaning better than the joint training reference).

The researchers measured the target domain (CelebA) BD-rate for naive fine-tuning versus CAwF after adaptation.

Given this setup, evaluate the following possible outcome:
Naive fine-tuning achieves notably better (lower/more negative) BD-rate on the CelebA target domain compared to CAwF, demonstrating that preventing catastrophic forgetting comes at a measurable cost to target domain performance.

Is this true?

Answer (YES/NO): YES